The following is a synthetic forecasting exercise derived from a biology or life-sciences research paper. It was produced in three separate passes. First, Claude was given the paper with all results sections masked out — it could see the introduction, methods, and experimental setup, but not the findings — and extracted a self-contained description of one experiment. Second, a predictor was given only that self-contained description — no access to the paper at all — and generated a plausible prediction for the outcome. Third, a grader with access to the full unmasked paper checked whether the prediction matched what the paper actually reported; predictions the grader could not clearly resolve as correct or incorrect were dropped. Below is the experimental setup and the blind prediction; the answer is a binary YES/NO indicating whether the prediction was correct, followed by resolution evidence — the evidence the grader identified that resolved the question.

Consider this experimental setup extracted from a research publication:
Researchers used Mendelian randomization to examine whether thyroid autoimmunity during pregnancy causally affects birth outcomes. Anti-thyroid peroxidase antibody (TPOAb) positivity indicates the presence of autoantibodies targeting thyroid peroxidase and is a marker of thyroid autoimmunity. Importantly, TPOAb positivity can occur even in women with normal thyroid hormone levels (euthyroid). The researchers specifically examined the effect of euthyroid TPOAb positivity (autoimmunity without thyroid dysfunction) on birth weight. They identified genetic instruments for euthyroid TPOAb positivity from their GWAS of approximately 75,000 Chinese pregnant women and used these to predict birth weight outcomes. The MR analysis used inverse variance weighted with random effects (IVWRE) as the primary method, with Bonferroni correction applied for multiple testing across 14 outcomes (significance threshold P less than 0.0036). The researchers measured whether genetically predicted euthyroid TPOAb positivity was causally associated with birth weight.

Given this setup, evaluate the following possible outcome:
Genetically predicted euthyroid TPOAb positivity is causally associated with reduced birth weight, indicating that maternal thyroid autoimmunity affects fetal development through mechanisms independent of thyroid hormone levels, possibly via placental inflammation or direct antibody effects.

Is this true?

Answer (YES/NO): NO